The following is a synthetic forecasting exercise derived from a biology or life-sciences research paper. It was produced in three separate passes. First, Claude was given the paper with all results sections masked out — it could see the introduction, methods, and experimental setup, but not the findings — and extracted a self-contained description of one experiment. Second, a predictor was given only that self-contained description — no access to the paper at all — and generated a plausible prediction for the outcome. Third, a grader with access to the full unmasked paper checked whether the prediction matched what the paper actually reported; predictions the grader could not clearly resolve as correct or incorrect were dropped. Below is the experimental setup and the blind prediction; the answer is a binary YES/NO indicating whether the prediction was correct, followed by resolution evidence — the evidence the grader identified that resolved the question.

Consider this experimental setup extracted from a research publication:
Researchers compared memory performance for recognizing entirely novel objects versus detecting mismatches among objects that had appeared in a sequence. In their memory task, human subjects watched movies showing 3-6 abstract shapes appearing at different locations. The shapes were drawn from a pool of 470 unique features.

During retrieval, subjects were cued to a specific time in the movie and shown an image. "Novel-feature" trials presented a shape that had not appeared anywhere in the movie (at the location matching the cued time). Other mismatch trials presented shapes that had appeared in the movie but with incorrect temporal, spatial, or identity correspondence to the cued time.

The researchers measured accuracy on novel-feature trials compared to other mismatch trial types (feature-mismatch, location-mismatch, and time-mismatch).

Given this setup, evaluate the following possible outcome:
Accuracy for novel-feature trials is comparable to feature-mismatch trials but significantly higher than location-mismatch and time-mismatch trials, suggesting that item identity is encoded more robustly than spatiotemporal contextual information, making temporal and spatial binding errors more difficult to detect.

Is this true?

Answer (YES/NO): NO